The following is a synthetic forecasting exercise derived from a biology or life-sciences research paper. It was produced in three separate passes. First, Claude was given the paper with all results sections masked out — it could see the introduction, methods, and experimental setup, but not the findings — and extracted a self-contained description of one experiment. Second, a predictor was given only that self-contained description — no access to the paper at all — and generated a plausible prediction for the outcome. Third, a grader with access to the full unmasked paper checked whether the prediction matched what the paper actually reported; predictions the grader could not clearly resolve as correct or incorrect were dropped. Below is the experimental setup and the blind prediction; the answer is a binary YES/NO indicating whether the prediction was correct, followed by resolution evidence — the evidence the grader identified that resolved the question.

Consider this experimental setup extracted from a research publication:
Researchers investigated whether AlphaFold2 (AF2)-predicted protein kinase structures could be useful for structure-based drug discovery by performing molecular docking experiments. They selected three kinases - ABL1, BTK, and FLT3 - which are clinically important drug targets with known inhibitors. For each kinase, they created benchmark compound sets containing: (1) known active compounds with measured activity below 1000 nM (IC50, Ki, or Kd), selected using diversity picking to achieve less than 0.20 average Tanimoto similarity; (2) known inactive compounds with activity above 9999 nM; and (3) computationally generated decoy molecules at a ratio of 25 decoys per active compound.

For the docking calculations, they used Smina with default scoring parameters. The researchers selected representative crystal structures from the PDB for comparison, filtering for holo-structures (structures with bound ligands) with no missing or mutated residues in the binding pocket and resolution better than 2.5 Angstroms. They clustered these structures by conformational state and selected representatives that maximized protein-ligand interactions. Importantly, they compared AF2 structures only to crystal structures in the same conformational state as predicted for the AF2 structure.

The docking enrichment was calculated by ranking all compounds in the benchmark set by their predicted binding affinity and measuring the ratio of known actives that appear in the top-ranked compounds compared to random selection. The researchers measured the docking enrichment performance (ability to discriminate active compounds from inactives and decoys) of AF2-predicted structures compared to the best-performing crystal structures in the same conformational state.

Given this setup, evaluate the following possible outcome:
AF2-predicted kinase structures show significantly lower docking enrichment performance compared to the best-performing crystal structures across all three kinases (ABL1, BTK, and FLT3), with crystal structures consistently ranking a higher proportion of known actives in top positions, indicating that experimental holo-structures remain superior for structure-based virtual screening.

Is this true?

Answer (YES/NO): NO